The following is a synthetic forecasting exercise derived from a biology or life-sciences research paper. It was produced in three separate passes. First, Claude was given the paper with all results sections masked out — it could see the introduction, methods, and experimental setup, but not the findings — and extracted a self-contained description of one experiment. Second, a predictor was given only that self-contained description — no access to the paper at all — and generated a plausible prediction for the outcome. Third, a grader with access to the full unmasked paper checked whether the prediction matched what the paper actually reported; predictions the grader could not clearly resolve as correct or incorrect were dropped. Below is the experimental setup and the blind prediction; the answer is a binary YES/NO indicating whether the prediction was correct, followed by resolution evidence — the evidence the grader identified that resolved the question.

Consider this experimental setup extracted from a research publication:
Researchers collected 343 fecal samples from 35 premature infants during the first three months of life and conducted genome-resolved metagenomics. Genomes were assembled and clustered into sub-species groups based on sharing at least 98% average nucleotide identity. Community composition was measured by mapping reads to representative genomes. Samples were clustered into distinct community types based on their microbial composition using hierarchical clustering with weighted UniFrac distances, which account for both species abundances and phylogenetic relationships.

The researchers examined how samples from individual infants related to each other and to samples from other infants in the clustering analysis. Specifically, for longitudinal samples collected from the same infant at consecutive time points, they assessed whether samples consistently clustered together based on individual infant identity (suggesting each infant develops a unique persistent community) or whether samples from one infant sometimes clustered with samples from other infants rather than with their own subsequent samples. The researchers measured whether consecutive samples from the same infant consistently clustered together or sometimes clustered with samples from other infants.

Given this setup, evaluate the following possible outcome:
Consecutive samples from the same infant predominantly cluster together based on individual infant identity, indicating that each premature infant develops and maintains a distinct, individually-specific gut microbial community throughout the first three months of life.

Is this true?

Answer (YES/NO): NO